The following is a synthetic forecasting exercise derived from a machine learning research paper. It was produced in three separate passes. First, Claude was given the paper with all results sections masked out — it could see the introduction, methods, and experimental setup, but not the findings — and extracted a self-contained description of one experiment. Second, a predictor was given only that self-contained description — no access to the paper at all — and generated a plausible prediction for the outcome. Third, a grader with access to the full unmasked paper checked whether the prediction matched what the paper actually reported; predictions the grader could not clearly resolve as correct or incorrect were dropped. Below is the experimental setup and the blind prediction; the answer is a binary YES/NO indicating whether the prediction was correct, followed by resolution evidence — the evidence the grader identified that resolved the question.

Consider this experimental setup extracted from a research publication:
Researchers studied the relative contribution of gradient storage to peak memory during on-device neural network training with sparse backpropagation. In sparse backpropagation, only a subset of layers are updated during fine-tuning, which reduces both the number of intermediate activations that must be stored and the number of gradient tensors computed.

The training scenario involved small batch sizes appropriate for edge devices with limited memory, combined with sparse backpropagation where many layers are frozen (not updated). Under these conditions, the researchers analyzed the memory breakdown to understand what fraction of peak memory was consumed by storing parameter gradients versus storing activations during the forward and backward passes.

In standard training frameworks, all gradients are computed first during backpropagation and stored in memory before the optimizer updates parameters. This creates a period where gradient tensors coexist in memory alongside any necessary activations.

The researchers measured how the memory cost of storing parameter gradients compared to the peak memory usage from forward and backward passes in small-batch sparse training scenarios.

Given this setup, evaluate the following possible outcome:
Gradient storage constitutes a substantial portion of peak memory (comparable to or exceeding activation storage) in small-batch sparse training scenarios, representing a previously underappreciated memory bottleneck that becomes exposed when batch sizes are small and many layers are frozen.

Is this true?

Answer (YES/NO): YES